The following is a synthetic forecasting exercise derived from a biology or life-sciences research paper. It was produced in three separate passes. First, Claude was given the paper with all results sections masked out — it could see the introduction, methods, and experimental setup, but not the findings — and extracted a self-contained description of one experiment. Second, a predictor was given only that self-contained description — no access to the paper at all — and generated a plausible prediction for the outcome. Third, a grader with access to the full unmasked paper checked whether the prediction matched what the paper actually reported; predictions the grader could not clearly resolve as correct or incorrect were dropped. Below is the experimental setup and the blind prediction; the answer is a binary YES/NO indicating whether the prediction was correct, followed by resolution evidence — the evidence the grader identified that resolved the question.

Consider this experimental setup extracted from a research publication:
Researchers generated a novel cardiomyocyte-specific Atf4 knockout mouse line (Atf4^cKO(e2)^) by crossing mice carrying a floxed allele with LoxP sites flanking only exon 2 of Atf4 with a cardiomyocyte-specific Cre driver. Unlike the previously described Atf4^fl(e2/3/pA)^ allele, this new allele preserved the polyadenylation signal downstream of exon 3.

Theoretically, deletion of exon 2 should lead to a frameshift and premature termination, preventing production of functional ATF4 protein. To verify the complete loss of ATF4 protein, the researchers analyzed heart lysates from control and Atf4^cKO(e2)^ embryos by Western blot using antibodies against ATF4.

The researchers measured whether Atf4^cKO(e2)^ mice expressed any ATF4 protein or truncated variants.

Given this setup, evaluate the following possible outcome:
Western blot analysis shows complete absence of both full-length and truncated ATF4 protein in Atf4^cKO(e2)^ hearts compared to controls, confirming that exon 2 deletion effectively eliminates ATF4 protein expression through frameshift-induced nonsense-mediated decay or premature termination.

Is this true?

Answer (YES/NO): NO